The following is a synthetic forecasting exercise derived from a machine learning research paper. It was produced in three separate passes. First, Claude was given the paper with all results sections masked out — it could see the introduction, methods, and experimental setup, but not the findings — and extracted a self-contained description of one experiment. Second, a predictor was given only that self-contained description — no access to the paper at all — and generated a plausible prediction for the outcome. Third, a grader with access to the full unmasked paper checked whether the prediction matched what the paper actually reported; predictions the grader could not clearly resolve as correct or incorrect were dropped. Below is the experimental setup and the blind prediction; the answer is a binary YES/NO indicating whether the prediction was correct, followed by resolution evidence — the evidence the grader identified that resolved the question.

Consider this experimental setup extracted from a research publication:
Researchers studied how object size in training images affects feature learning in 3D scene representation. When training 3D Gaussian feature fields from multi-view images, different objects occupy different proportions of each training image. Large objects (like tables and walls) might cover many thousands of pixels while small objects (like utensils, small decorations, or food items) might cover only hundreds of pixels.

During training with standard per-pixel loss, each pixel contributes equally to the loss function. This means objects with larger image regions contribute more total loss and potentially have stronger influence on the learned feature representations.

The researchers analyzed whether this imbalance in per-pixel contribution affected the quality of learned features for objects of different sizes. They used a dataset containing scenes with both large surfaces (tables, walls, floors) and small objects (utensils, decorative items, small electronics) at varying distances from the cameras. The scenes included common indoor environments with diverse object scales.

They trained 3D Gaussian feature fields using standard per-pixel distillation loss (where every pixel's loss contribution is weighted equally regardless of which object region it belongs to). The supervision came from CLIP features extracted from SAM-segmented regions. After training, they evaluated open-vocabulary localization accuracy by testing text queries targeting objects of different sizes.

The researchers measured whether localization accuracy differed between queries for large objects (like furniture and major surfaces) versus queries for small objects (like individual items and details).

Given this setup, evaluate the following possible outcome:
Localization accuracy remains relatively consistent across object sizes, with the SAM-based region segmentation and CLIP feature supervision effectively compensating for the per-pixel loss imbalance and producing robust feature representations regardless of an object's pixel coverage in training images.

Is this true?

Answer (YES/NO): NO